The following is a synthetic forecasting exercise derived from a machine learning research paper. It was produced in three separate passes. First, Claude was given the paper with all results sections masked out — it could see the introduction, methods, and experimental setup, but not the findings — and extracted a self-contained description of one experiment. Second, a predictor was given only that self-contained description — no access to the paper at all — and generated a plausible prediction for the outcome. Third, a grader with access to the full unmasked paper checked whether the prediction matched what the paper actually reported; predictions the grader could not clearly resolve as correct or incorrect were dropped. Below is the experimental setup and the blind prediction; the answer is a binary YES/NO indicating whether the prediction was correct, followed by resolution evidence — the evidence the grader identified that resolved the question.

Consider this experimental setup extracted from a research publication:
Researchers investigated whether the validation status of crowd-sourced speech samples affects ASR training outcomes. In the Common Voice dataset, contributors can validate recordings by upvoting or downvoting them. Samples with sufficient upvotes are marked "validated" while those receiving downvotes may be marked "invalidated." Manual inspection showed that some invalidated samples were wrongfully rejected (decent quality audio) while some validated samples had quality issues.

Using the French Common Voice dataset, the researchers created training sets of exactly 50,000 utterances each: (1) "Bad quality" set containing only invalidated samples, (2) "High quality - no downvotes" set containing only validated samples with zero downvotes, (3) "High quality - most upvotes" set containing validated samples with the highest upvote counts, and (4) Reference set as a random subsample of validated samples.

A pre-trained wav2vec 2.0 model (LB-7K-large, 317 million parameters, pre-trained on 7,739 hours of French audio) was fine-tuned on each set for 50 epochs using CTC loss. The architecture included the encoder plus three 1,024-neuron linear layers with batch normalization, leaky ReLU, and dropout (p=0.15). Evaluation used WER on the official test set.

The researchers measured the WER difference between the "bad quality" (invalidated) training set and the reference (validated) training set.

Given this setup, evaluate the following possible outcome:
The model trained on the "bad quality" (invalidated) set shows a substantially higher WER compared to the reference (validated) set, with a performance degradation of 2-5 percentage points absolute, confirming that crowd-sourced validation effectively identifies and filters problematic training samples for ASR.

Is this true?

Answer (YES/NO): YES